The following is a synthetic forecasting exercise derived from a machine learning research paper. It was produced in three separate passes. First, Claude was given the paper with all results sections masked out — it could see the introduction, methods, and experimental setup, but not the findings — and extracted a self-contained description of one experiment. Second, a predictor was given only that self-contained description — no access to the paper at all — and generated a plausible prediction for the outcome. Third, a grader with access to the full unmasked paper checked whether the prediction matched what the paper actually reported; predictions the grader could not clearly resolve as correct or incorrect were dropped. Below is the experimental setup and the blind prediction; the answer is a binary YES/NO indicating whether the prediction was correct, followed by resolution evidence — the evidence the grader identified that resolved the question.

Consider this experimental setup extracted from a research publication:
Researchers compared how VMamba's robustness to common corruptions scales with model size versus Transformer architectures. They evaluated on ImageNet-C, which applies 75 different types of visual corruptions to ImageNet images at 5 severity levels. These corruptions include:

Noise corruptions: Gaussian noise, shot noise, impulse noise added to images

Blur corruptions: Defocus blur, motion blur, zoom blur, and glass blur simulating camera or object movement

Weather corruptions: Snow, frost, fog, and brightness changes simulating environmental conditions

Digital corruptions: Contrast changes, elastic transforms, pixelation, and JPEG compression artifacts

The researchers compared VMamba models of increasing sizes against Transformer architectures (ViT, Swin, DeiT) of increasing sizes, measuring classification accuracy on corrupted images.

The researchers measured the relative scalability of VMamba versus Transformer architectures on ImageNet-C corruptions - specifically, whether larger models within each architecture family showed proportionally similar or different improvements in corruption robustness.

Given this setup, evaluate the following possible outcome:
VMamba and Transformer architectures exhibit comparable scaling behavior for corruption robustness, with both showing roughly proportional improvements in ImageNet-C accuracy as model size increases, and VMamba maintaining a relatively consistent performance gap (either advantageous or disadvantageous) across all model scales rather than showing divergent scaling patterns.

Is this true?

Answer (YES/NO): NO